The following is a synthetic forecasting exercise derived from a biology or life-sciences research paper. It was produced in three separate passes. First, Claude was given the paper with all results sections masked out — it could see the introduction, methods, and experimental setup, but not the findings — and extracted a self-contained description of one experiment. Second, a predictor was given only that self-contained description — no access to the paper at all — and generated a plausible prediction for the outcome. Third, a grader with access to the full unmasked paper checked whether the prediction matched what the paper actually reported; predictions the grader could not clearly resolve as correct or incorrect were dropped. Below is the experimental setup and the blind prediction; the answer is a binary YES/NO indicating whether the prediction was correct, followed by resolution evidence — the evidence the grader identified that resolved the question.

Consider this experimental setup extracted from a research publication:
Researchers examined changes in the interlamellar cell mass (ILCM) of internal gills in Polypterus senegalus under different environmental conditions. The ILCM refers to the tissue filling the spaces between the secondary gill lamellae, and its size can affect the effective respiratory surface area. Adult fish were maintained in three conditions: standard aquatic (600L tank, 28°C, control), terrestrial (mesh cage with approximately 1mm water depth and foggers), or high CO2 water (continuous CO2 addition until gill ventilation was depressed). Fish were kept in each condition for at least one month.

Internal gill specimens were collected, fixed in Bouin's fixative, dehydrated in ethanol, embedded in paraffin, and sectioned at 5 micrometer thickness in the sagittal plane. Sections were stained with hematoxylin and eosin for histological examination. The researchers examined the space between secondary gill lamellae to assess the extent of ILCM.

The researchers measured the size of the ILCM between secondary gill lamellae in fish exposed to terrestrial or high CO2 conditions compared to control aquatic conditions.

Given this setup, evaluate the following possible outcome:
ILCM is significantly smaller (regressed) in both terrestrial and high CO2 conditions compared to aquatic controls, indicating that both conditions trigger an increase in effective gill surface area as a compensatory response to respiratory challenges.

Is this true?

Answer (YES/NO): NO